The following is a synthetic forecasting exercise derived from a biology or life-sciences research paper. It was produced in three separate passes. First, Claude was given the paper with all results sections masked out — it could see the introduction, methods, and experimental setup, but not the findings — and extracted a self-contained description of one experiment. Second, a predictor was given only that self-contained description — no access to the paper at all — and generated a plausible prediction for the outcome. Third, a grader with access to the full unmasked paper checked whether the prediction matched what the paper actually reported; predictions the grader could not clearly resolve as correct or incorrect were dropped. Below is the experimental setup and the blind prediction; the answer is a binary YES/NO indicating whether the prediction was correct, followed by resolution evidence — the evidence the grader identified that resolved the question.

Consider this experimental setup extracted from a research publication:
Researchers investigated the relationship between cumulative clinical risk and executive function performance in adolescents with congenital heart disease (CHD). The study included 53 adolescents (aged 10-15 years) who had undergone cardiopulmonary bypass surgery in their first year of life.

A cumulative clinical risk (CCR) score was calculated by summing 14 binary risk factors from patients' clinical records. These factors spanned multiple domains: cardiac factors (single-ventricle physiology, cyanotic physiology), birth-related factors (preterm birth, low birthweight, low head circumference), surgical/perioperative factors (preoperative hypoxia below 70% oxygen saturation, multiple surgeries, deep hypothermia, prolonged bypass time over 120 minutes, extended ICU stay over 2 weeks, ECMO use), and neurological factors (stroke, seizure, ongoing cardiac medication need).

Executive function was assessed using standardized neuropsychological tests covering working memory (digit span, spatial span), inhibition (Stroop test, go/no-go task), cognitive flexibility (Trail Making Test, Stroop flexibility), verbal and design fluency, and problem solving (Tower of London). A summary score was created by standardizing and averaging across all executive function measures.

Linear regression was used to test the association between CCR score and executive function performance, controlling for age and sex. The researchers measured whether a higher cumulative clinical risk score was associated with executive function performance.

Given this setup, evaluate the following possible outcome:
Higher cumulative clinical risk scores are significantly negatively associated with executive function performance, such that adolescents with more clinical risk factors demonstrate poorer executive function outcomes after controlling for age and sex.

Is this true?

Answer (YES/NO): YES